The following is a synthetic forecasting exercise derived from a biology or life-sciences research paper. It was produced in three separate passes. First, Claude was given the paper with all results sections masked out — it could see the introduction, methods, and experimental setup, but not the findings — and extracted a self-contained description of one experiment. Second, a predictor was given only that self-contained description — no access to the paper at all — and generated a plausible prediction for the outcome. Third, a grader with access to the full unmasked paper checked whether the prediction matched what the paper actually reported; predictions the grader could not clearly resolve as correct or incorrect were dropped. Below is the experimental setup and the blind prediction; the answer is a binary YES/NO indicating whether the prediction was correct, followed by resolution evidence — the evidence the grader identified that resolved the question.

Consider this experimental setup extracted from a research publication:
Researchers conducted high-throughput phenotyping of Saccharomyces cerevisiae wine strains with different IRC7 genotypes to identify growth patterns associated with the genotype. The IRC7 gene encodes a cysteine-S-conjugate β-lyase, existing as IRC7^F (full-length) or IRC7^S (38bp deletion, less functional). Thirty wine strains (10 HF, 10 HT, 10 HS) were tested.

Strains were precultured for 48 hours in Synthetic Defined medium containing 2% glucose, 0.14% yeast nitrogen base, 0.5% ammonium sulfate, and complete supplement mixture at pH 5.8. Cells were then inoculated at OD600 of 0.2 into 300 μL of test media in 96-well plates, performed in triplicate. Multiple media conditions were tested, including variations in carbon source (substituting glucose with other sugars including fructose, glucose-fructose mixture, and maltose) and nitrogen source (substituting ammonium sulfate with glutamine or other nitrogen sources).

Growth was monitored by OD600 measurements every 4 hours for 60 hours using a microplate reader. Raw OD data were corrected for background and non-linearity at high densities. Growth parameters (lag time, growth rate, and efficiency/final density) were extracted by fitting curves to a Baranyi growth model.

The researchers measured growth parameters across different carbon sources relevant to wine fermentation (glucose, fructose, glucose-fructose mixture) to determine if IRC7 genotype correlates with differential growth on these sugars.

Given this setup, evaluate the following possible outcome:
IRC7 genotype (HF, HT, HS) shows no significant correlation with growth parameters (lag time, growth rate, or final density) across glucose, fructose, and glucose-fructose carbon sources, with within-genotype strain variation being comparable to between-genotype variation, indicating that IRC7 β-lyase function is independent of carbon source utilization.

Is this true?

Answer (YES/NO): NO